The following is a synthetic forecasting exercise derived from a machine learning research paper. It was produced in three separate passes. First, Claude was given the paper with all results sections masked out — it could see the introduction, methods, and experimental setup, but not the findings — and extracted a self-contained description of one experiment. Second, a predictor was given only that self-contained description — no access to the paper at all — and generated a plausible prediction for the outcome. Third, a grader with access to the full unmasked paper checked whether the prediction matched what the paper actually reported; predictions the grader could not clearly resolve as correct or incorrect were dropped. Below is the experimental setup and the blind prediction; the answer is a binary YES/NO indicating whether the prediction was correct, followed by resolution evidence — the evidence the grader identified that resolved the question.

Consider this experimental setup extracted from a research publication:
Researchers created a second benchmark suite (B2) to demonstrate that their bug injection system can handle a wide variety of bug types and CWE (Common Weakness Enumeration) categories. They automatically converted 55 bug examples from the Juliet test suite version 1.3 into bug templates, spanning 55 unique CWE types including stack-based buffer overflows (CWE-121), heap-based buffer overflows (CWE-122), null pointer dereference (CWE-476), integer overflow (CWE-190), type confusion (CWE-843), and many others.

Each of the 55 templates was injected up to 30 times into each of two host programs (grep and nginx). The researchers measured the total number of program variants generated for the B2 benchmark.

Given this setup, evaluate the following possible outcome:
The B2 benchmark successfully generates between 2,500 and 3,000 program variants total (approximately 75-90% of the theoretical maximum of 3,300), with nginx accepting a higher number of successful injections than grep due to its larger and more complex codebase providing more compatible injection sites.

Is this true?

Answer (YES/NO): NO